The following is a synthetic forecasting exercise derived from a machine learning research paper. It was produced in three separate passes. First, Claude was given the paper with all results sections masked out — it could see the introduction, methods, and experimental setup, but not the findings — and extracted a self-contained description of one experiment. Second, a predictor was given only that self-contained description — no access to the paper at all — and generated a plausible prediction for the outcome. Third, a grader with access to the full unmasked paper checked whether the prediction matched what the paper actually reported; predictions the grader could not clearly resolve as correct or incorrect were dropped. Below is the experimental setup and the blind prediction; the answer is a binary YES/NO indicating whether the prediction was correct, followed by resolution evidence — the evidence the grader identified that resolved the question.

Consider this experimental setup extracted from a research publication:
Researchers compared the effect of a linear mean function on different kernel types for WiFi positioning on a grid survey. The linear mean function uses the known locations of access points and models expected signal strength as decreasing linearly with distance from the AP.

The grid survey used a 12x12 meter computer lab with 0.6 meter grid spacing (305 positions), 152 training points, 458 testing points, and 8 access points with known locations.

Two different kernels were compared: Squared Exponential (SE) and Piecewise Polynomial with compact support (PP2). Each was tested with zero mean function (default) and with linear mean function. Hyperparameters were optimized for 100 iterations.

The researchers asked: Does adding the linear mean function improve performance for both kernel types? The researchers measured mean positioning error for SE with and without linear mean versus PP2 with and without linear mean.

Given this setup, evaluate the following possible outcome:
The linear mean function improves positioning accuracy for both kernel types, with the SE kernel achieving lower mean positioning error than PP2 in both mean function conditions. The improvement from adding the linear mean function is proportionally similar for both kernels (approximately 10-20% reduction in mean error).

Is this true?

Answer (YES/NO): NO